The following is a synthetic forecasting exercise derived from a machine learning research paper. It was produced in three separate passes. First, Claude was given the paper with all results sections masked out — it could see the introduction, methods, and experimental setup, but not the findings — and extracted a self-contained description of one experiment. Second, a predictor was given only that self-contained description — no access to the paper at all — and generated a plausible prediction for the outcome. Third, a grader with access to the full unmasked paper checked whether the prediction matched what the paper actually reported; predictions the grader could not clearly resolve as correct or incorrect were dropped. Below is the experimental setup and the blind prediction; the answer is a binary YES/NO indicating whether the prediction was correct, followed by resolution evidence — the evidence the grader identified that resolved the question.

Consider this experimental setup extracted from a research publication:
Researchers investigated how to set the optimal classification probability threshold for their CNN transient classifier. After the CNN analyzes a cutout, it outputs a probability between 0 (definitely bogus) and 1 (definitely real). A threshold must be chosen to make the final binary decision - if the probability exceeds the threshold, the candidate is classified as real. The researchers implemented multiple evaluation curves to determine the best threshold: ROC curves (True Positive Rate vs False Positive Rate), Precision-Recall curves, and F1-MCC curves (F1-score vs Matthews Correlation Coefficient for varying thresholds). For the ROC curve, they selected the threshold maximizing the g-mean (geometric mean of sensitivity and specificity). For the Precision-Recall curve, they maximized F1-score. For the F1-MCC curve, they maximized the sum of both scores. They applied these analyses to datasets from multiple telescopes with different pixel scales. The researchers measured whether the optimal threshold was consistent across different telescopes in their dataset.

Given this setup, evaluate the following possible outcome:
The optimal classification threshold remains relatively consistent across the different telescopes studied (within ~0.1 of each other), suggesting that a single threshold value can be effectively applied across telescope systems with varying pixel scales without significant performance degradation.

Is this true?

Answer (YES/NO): NO